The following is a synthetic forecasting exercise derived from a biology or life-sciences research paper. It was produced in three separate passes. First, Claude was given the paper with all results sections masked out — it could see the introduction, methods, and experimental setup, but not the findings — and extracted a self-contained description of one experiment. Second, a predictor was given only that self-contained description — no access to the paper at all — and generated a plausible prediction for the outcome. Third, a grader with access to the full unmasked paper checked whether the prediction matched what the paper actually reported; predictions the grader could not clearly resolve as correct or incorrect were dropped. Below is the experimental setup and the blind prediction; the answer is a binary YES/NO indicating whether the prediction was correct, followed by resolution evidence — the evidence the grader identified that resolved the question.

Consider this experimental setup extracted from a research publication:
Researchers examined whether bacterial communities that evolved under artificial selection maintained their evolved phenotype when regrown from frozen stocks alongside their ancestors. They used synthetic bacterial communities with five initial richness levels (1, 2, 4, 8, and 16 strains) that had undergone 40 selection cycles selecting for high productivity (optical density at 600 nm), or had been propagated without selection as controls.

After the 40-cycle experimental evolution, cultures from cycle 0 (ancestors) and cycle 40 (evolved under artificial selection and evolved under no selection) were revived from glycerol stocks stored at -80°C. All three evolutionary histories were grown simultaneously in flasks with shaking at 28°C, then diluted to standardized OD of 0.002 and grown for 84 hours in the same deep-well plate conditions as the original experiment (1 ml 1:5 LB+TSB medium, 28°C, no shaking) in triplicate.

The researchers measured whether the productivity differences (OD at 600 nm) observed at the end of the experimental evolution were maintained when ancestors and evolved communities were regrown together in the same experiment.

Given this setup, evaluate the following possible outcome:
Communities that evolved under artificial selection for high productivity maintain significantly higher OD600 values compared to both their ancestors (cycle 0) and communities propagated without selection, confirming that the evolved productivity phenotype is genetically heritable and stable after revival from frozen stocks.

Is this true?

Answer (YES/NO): YES